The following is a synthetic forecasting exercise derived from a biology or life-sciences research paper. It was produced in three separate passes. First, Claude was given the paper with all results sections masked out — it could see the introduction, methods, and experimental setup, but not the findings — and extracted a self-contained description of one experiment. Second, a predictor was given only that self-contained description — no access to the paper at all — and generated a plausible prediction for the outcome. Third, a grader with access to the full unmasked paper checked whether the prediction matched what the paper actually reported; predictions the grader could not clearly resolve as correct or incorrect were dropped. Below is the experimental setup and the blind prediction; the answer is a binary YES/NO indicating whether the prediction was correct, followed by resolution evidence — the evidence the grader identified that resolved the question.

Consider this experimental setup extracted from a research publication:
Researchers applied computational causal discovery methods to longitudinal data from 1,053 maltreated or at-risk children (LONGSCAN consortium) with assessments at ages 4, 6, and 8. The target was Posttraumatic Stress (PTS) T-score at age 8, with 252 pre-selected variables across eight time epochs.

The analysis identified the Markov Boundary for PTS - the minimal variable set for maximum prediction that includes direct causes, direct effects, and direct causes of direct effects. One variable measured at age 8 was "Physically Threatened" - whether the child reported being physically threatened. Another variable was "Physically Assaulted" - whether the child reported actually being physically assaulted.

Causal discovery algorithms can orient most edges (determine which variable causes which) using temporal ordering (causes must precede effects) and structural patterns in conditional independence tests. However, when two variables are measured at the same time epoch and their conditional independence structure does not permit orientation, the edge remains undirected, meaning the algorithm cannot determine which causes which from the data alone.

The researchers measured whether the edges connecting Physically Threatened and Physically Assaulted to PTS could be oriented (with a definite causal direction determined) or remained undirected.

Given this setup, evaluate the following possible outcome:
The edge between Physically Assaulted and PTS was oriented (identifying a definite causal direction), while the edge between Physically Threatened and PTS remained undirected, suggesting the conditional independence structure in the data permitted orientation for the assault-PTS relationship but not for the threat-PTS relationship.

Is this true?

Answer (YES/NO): YES